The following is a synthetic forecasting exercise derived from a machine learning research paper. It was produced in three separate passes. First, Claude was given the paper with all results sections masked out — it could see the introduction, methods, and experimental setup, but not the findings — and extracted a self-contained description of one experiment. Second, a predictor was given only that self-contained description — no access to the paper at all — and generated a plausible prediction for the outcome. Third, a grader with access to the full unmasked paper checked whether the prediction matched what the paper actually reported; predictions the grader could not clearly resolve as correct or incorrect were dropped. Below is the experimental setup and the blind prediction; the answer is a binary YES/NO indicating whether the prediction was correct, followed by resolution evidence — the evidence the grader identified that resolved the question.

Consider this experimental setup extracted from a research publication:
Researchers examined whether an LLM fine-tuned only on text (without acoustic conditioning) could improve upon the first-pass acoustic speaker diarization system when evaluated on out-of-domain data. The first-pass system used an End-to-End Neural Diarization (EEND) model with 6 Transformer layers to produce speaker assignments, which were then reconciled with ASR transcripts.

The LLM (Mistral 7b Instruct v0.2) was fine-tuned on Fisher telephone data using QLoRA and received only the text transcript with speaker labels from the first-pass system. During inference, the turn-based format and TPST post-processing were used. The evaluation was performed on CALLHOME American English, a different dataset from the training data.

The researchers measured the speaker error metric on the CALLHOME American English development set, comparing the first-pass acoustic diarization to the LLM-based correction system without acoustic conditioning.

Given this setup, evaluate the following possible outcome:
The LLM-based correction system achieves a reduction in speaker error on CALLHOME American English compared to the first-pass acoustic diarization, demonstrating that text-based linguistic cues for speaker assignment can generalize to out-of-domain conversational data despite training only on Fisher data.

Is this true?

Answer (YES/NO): NO